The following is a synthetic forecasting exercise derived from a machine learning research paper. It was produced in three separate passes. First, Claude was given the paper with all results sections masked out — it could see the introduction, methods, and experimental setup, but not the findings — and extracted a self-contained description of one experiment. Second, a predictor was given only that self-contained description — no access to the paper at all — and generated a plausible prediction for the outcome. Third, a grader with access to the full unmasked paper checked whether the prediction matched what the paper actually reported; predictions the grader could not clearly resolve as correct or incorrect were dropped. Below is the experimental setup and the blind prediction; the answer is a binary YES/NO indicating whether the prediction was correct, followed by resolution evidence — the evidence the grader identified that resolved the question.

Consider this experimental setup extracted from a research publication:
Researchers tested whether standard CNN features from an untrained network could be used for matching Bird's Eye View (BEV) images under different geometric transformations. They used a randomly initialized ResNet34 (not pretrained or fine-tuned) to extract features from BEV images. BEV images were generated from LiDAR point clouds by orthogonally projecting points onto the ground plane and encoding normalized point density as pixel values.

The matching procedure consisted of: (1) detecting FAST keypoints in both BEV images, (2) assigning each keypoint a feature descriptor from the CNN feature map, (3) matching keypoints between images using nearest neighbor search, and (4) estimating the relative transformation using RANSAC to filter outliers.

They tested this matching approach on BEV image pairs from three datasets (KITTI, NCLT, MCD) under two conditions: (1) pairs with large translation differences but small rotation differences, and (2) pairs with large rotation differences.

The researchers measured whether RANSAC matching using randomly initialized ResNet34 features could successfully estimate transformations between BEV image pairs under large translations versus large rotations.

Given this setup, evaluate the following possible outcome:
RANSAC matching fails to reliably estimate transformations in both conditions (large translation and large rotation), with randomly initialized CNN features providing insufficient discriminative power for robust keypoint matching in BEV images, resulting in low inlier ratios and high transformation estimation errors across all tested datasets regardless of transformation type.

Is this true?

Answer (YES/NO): NO